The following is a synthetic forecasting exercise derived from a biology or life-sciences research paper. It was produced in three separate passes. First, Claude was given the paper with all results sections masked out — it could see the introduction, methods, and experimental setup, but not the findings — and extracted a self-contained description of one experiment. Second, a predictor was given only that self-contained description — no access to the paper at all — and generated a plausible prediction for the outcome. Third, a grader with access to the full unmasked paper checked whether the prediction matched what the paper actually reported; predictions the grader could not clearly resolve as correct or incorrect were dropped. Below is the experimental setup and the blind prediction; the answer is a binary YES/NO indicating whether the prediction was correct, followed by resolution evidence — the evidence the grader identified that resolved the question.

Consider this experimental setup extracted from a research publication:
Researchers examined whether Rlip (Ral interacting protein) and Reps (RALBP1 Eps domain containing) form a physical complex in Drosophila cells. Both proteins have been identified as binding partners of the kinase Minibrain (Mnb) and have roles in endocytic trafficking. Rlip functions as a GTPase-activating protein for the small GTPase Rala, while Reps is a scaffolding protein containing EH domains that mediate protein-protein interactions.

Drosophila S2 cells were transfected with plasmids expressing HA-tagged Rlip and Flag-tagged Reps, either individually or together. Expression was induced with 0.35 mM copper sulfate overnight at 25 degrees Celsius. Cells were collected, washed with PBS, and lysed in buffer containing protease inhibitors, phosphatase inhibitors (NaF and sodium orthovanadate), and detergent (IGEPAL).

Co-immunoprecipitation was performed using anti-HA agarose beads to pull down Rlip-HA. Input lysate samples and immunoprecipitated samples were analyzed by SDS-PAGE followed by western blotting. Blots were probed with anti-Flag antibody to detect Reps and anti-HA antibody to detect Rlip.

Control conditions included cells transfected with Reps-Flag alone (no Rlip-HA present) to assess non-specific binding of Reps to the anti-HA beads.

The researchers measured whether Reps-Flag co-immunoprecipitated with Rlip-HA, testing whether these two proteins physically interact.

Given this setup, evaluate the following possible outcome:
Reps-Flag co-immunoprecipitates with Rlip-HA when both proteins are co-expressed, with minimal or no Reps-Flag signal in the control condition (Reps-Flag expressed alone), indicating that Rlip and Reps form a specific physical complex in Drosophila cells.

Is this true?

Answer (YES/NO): YES